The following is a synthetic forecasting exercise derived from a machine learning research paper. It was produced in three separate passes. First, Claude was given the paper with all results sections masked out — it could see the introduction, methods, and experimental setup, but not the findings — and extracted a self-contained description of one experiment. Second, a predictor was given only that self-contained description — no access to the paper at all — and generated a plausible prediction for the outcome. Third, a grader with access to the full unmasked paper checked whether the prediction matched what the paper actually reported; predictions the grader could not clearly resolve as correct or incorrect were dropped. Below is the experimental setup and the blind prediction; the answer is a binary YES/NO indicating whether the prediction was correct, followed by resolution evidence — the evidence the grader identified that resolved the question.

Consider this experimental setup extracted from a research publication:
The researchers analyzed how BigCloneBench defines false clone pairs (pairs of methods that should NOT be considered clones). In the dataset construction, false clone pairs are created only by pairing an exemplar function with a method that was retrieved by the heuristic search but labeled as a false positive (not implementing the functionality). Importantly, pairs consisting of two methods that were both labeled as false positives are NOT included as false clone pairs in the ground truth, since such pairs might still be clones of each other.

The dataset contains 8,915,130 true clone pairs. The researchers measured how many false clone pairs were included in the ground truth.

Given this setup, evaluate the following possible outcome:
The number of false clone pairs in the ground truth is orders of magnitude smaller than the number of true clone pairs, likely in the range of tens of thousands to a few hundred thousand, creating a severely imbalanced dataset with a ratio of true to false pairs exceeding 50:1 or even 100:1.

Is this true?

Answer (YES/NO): NO